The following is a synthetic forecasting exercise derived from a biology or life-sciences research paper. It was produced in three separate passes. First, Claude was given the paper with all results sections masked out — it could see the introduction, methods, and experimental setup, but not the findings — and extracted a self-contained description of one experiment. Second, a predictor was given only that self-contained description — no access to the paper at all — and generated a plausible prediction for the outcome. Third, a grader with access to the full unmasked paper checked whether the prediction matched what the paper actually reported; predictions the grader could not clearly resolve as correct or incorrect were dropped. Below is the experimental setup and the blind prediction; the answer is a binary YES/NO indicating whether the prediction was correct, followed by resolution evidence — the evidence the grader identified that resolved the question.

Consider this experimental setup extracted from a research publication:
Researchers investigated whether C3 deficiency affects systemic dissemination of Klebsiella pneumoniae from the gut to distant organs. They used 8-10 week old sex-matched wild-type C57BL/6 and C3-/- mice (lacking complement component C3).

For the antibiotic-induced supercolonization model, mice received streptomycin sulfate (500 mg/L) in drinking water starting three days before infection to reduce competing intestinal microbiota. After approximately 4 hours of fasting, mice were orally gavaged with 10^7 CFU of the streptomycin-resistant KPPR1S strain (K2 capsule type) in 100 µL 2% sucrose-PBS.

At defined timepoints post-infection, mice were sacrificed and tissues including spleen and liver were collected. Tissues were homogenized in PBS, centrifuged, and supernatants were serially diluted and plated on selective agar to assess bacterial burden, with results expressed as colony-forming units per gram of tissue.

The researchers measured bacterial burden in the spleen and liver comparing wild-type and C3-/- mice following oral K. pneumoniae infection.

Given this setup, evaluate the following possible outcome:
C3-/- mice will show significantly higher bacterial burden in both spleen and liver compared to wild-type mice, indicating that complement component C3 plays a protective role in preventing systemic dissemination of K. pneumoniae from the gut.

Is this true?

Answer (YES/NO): YES